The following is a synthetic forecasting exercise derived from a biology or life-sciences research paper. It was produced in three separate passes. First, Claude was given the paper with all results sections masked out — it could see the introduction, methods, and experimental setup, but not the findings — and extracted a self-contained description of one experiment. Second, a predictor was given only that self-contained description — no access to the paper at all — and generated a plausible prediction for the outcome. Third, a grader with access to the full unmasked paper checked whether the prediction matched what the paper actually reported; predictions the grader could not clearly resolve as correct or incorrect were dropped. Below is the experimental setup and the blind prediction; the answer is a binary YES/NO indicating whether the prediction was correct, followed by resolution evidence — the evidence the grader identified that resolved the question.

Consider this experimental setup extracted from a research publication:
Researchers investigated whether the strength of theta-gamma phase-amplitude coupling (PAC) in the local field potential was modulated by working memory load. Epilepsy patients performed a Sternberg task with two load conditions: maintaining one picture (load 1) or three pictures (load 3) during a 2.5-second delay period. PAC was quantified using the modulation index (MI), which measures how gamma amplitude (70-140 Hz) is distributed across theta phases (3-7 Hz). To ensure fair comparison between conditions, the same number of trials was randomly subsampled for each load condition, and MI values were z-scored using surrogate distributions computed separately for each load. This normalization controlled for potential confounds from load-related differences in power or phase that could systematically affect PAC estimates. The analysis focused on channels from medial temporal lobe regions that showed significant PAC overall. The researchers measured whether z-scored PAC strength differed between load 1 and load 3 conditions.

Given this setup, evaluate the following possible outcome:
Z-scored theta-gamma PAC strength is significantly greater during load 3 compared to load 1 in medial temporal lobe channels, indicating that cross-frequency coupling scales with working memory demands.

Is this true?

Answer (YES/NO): NO